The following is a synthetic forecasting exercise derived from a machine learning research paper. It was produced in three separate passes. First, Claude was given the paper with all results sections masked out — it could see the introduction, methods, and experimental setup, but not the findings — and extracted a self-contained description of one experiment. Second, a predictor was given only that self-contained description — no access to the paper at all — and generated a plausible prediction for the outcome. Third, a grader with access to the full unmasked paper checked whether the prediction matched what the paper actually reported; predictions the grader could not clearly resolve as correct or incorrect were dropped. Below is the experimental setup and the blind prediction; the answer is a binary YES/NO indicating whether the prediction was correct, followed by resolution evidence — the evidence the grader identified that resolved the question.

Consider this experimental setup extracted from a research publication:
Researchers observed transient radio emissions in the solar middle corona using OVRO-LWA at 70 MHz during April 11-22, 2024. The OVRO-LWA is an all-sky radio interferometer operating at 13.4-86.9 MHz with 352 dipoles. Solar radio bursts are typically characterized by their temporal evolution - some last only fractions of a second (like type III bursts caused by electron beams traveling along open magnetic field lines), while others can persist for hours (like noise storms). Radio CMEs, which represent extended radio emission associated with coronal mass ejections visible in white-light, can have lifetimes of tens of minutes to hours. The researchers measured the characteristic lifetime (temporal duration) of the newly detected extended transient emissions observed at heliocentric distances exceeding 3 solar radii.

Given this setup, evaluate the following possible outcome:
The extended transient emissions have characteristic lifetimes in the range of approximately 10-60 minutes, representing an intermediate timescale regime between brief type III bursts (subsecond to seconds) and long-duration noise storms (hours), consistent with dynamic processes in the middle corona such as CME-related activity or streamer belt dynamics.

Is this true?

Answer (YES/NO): NO